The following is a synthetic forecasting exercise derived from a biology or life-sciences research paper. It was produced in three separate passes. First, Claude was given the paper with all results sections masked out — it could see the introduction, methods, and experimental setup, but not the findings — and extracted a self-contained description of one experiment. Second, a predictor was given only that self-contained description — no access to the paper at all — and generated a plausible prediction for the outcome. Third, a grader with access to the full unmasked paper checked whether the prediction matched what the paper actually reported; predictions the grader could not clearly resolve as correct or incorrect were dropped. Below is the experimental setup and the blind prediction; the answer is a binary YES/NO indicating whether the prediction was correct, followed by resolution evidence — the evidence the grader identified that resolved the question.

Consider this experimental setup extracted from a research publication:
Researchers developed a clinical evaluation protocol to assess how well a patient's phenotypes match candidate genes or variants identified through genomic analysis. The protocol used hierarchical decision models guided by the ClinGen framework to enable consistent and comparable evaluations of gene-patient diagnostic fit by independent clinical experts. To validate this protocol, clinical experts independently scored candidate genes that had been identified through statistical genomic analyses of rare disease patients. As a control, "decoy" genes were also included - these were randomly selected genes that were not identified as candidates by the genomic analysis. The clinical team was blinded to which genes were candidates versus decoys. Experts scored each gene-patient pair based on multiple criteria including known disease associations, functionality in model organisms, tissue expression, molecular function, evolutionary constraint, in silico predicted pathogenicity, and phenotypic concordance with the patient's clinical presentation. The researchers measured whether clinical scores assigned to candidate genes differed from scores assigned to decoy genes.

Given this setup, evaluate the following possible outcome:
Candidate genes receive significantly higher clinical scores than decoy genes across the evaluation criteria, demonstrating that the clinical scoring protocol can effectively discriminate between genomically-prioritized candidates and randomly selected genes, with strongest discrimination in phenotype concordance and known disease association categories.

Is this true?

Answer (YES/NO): NO